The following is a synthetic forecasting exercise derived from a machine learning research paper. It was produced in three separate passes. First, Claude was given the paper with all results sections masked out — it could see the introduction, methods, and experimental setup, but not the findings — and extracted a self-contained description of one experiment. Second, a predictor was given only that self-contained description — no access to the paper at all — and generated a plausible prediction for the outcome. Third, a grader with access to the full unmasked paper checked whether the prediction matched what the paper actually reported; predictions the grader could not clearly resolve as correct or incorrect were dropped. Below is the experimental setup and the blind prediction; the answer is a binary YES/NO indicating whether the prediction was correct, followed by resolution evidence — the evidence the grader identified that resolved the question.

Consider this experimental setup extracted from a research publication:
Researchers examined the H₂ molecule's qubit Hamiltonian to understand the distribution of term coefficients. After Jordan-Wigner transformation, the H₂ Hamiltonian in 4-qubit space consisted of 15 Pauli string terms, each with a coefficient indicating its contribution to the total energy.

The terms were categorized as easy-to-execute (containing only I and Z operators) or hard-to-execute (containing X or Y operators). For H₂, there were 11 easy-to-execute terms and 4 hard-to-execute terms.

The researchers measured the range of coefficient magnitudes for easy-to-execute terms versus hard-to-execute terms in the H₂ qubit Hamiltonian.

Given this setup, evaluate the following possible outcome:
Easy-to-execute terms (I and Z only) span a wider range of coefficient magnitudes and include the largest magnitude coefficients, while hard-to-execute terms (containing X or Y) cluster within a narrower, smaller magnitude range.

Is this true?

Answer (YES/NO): YES